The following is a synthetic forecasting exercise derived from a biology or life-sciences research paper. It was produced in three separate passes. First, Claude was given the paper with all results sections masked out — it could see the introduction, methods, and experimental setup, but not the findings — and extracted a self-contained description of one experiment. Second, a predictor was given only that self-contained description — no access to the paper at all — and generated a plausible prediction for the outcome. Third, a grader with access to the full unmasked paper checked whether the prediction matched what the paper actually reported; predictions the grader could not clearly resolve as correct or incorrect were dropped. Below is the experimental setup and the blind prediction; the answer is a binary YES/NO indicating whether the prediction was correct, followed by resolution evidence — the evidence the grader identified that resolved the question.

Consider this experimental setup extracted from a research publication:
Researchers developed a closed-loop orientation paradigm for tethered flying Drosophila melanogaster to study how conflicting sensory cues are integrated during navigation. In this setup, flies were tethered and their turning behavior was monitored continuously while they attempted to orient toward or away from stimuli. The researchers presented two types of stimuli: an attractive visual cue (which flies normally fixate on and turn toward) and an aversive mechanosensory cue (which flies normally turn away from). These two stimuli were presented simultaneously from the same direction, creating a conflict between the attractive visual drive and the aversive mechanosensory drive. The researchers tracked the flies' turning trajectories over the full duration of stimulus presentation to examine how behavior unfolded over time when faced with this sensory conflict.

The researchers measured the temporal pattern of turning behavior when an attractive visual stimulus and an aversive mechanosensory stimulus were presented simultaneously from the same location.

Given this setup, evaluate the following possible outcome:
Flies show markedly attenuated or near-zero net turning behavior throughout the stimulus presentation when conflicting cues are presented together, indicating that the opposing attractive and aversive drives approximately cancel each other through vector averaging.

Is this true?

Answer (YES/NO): NO